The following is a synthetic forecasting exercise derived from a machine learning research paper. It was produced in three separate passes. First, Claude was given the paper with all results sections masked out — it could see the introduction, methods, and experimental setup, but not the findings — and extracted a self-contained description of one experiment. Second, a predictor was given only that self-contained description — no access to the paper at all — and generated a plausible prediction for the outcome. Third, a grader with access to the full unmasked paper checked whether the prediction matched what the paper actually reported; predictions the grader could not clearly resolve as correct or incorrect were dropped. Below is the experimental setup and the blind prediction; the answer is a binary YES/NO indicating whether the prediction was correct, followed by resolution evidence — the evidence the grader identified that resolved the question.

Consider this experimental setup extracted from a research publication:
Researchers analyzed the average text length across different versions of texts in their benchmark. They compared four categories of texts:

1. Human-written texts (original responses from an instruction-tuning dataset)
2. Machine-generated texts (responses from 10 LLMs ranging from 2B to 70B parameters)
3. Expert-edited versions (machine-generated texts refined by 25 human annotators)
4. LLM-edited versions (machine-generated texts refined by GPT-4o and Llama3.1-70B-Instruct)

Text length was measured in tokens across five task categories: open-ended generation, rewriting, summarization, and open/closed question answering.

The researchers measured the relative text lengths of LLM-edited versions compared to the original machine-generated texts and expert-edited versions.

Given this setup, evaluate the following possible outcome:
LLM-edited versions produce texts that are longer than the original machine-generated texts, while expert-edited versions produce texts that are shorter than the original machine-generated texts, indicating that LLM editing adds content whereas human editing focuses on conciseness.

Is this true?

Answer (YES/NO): NO